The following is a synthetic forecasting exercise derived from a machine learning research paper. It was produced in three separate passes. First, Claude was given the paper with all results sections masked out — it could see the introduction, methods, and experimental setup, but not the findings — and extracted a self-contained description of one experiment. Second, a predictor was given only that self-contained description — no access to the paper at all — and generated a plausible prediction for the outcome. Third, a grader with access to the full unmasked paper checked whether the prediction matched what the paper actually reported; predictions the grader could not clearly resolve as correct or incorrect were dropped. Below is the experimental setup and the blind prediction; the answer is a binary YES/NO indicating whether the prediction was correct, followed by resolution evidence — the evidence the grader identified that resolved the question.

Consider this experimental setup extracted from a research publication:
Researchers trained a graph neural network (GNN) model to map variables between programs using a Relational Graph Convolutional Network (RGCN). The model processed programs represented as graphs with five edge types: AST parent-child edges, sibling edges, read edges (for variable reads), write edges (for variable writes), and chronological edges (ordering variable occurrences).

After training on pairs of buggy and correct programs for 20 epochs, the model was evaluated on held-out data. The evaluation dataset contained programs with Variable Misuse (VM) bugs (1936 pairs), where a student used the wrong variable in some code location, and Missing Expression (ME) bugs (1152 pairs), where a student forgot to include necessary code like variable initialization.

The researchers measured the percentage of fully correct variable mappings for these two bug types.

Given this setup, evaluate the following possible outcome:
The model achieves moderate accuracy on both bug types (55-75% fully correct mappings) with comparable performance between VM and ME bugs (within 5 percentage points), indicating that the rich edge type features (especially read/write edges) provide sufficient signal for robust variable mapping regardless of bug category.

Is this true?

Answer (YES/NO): NO